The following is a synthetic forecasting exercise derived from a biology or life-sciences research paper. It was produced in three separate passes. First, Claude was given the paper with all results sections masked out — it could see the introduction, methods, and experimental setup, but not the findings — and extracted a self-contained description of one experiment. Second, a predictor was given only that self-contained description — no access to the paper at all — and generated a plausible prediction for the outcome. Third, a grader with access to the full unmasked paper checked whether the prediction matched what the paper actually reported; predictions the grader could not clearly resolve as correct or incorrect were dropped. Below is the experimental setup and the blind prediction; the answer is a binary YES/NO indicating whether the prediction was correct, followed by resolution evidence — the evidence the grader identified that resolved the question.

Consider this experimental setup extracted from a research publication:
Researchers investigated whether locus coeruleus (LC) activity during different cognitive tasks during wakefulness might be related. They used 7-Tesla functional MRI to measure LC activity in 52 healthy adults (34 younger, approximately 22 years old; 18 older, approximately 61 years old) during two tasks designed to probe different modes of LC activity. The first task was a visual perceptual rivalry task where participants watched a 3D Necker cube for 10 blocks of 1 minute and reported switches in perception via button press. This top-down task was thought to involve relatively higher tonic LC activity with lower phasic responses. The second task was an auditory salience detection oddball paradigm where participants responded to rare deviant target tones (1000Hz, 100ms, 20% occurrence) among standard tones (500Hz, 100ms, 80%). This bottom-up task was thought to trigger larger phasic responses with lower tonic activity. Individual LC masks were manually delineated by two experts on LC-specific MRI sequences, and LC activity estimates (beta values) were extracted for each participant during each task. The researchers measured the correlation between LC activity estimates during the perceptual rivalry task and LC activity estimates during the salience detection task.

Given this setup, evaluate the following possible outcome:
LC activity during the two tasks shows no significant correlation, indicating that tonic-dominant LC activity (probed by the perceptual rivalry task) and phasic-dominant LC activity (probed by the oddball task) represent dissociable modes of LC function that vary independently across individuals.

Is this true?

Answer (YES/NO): YES